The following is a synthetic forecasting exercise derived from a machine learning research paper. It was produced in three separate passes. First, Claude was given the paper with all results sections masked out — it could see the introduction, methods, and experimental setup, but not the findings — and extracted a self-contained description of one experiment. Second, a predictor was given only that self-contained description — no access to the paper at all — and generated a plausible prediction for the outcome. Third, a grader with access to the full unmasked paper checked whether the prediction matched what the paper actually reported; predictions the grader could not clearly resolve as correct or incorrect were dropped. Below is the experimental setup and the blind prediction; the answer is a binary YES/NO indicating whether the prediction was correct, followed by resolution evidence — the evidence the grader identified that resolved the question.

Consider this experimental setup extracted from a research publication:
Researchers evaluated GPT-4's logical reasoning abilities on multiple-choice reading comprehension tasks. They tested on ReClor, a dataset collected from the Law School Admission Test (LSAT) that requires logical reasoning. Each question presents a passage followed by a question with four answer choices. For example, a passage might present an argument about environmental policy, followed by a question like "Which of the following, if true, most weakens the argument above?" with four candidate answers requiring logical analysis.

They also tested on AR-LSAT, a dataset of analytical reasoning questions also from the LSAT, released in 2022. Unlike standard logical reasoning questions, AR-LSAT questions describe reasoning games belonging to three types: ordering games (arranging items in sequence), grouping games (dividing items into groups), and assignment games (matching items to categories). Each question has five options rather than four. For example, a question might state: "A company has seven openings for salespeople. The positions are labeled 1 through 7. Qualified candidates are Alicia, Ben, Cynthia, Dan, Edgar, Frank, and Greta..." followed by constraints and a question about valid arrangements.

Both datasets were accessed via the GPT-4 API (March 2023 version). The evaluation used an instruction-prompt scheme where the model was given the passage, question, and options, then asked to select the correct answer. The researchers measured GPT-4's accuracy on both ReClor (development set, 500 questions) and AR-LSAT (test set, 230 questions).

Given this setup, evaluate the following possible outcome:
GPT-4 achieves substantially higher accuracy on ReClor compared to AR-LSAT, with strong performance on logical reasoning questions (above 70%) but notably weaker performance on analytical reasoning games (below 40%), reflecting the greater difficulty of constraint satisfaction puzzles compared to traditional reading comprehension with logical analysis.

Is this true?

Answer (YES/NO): YES